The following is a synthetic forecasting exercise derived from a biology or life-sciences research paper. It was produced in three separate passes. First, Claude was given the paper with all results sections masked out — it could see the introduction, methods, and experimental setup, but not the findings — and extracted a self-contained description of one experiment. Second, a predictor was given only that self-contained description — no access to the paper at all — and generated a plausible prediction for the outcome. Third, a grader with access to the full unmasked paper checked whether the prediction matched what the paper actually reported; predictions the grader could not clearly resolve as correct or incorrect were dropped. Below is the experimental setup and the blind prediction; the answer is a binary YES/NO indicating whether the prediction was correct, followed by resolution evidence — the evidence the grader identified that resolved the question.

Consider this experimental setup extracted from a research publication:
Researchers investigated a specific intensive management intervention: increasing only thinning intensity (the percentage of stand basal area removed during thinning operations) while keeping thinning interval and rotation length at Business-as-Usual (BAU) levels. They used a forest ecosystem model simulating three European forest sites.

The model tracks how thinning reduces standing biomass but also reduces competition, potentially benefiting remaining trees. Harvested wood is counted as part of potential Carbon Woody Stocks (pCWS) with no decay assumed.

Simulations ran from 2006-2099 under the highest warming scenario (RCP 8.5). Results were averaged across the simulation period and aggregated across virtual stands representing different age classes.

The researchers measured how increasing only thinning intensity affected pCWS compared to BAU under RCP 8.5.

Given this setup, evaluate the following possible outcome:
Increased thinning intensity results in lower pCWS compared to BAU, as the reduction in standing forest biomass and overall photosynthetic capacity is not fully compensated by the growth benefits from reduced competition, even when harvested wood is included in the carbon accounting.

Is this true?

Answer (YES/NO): NO